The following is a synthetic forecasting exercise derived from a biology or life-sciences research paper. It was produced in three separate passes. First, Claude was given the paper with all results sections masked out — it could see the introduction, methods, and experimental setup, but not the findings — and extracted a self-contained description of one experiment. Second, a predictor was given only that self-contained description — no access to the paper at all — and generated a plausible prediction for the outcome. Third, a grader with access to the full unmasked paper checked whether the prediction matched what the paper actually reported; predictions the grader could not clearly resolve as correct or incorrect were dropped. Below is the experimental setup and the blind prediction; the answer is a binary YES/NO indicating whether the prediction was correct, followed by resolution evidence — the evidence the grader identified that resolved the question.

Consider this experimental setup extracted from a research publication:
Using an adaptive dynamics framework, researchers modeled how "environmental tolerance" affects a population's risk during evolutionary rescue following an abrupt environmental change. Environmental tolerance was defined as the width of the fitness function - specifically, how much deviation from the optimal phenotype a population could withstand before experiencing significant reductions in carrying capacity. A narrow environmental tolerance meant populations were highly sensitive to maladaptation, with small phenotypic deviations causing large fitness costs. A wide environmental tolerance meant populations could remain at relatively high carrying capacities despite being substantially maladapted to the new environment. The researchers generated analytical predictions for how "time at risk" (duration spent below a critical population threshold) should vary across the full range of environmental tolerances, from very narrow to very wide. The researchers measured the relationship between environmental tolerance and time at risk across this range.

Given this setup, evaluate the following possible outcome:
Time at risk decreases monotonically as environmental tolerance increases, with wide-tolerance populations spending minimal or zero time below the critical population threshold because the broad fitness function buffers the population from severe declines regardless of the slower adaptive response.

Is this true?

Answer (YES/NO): NO